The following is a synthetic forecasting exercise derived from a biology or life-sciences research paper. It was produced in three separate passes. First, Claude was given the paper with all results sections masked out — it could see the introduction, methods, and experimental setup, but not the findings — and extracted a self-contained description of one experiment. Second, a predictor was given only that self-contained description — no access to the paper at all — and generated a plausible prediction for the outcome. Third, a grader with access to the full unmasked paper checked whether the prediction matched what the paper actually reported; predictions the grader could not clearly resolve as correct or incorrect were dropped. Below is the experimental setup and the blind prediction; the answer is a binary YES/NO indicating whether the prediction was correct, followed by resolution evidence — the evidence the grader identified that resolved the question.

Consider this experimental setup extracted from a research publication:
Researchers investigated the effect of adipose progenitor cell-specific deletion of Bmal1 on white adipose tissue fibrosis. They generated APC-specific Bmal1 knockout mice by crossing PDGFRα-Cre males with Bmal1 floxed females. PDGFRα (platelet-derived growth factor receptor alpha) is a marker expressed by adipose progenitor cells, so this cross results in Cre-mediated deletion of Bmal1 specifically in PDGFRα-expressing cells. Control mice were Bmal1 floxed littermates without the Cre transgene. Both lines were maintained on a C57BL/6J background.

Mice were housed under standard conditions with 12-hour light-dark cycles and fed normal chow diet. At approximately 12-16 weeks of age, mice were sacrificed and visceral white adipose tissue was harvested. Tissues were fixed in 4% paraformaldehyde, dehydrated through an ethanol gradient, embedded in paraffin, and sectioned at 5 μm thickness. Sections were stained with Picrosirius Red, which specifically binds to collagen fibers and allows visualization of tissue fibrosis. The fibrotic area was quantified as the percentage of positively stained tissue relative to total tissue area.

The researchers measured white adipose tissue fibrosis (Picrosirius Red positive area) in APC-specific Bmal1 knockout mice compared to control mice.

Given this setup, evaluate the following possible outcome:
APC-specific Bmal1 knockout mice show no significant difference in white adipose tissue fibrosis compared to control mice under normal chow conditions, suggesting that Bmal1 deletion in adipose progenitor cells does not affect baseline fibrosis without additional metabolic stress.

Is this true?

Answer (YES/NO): NO